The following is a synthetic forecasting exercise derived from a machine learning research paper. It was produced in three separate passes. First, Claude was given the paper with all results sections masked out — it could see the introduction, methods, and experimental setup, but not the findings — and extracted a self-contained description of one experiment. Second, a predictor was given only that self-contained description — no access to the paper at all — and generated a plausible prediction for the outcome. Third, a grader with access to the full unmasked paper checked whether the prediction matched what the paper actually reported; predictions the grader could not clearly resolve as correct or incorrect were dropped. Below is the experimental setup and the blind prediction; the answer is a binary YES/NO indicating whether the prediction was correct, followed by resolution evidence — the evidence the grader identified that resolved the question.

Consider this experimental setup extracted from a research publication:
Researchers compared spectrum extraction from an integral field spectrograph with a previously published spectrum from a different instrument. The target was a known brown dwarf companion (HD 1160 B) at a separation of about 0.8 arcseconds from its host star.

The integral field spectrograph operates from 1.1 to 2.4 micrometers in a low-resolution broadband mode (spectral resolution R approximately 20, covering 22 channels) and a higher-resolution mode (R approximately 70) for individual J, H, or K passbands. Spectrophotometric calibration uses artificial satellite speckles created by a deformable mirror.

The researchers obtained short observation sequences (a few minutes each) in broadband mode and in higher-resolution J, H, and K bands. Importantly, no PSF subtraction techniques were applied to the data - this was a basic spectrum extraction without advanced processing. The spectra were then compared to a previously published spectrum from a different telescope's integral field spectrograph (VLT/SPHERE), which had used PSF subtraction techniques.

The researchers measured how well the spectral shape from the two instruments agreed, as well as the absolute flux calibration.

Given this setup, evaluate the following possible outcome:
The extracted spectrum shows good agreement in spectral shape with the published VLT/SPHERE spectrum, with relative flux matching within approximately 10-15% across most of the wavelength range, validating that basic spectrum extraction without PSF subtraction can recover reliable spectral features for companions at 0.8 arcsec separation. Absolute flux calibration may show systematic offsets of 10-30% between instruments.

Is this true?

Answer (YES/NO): NO